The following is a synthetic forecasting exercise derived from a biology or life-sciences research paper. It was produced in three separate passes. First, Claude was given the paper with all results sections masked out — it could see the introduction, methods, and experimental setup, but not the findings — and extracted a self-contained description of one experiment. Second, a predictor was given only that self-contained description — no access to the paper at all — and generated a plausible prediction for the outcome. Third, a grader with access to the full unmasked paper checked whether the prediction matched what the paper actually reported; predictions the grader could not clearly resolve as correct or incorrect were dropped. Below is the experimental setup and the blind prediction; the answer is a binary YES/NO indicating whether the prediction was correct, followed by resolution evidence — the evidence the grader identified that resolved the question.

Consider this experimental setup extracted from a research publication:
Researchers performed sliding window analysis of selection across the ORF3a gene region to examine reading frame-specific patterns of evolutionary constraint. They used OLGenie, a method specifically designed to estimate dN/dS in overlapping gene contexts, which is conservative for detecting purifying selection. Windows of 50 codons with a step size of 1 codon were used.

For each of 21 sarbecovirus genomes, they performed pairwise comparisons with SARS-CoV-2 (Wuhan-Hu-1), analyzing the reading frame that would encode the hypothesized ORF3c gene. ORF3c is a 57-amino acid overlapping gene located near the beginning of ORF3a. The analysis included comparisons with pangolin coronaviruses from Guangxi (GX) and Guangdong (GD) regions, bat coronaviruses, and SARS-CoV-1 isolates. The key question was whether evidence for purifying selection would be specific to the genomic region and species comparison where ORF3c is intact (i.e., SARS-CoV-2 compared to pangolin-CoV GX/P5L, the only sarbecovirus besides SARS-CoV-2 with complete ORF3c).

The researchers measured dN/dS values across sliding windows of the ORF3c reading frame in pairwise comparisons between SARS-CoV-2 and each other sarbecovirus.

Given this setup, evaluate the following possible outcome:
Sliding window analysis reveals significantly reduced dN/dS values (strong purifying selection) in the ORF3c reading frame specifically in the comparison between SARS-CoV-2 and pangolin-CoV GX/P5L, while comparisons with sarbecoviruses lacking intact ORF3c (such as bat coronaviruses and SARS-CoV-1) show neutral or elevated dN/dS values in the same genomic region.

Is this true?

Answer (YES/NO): YES